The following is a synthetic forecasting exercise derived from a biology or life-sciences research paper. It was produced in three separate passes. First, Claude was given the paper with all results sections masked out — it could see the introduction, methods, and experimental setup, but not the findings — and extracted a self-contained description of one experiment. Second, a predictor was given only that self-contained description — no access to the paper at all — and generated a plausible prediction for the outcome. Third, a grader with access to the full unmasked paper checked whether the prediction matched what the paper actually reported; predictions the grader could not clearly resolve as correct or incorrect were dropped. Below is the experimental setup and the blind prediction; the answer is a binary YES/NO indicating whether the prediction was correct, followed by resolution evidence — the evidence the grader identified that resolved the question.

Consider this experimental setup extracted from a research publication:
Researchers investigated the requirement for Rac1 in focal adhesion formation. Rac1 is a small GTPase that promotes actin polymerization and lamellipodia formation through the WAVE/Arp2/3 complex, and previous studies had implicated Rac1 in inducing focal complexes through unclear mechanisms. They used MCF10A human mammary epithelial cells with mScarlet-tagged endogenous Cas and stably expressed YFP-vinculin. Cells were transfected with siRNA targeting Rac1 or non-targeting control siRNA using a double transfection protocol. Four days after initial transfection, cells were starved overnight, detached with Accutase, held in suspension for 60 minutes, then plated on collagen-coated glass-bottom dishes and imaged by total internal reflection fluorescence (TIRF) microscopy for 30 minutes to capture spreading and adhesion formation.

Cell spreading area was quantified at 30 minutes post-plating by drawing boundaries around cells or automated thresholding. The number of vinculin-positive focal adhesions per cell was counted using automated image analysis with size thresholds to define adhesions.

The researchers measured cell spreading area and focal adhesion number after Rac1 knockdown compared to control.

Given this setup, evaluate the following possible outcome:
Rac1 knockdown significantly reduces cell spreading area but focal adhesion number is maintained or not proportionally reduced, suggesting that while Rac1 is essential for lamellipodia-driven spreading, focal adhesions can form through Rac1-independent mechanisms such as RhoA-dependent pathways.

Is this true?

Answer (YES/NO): NO